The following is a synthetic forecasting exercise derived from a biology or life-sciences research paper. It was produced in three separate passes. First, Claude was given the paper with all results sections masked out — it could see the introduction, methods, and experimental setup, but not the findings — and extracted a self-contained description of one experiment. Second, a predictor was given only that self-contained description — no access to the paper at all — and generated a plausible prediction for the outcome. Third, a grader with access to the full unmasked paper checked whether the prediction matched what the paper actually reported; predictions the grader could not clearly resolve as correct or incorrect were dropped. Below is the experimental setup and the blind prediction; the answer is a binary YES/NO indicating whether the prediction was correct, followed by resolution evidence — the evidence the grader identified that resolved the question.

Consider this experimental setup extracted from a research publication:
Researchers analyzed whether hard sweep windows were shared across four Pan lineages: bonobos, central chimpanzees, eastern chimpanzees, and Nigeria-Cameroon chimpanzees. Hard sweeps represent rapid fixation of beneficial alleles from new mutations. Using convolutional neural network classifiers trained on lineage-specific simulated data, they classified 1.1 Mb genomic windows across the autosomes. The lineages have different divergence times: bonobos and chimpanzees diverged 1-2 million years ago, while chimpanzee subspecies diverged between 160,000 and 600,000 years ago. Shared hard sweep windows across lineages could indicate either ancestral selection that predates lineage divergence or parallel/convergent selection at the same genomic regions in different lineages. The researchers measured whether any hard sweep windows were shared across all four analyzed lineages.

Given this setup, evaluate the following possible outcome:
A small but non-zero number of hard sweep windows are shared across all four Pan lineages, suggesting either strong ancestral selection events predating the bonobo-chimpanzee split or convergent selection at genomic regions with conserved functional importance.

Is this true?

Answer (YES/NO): NO